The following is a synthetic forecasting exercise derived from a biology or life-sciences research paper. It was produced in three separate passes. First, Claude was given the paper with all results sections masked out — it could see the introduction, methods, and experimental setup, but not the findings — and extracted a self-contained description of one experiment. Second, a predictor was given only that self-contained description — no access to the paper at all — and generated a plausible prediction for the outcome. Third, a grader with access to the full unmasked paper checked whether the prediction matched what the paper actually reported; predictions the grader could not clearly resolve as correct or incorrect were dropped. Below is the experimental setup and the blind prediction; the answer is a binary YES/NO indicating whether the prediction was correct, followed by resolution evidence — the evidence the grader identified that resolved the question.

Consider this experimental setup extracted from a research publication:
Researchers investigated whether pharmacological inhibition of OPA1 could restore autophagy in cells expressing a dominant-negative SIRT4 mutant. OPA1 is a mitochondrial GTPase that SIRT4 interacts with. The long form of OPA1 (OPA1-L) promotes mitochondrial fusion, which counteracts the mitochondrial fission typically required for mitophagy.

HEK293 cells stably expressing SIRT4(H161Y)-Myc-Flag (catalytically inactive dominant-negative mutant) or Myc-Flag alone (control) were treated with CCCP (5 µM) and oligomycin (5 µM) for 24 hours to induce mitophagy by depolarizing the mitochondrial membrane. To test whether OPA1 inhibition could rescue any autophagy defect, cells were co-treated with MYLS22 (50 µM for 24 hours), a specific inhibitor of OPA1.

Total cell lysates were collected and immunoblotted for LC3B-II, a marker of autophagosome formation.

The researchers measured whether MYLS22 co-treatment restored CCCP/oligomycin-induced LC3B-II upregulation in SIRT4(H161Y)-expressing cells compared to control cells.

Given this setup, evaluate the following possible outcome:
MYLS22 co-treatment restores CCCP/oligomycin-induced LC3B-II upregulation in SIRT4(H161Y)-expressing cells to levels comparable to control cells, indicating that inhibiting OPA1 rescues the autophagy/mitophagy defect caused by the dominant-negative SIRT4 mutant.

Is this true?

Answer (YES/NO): NO